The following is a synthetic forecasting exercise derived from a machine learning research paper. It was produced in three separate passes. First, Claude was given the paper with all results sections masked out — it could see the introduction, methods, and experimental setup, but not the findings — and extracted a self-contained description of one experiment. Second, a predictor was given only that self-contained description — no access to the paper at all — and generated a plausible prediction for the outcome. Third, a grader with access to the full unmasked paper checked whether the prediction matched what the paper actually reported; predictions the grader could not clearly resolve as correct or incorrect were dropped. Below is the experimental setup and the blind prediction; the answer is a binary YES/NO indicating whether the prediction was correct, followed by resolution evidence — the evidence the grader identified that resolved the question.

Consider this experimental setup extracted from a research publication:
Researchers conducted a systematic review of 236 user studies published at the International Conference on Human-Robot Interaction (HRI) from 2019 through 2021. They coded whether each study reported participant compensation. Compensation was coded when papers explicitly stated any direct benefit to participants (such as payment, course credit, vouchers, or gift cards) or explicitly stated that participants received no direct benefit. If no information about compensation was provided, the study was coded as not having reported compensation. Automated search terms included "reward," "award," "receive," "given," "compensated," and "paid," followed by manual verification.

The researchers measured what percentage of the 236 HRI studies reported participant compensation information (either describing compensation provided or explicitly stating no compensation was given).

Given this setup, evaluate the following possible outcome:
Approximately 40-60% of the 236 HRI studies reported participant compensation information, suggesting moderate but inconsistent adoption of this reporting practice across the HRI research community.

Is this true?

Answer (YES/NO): YES